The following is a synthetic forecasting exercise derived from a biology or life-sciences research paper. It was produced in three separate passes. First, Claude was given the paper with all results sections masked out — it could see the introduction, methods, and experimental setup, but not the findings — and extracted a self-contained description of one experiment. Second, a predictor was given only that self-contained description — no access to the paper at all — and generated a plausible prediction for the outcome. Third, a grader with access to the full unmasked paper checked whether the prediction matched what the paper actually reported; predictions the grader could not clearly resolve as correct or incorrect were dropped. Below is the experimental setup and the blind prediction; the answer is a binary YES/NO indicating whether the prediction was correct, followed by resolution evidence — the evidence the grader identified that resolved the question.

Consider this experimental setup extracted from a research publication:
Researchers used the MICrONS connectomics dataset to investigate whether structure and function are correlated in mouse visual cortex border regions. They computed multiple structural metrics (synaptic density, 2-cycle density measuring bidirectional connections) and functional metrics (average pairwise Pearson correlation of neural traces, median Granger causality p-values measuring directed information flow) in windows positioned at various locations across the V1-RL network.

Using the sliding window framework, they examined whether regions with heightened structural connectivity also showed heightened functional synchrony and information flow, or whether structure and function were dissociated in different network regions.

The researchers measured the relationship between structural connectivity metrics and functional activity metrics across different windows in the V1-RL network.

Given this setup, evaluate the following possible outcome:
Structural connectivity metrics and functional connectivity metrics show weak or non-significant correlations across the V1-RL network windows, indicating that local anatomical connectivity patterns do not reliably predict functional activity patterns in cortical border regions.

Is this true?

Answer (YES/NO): NO